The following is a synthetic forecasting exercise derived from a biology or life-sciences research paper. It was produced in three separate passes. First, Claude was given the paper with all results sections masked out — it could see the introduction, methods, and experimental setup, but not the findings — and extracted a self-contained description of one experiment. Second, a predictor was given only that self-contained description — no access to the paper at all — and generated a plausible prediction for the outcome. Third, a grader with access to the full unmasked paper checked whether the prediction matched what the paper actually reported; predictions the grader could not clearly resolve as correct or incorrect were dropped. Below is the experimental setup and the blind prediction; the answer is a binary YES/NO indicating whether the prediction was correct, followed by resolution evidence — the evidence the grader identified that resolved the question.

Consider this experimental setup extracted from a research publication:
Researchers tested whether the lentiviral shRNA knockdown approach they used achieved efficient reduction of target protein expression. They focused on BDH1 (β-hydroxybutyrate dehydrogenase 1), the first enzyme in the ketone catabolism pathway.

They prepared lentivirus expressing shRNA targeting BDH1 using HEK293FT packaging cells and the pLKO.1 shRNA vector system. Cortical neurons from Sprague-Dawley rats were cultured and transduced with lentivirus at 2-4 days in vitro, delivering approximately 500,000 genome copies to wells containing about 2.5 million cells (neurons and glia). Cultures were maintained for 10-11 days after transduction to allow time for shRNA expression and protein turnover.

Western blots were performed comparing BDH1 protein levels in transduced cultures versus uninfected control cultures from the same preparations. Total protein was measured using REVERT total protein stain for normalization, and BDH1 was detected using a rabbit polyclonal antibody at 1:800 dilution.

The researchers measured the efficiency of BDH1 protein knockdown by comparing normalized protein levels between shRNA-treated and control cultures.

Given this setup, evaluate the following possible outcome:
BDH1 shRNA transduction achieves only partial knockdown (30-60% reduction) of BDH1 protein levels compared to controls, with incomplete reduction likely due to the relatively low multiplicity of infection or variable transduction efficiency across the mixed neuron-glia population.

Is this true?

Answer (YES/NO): YES